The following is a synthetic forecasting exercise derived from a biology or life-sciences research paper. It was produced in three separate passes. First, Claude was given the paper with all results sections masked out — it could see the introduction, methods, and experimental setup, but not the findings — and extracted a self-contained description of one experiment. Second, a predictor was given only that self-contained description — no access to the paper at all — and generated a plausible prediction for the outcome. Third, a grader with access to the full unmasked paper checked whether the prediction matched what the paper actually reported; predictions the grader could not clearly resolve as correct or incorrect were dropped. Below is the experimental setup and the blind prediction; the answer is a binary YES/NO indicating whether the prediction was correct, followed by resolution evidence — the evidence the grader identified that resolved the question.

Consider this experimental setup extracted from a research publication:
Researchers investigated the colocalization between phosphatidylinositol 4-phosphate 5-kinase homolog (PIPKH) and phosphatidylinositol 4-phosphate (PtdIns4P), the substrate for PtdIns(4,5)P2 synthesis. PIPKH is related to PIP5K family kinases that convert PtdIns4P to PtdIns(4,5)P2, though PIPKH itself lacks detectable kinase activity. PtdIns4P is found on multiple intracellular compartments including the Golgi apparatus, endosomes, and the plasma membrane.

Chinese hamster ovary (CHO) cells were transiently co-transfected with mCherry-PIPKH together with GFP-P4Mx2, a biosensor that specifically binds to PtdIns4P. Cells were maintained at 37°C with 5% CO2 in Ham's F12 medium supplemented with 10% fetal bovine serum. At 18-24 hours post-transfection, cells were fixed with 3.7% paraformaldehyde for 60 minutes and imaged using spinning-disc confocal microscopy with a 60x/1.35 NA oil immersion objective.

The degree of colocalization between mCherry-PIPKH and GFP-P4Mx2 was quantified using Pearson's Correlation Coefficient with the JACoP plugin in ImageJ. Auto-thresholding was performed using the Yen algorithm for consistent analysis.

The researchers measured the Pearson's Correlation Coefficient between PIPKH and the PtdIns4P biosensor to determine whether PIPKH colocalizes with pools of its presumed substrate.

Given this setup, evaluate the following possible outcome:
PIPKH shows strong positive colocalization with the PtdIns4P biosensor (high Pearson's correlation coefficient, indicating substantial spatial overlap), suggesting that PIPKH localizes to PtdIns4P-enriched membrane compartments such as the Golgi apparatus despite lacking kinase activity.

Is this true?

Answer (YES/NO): NO